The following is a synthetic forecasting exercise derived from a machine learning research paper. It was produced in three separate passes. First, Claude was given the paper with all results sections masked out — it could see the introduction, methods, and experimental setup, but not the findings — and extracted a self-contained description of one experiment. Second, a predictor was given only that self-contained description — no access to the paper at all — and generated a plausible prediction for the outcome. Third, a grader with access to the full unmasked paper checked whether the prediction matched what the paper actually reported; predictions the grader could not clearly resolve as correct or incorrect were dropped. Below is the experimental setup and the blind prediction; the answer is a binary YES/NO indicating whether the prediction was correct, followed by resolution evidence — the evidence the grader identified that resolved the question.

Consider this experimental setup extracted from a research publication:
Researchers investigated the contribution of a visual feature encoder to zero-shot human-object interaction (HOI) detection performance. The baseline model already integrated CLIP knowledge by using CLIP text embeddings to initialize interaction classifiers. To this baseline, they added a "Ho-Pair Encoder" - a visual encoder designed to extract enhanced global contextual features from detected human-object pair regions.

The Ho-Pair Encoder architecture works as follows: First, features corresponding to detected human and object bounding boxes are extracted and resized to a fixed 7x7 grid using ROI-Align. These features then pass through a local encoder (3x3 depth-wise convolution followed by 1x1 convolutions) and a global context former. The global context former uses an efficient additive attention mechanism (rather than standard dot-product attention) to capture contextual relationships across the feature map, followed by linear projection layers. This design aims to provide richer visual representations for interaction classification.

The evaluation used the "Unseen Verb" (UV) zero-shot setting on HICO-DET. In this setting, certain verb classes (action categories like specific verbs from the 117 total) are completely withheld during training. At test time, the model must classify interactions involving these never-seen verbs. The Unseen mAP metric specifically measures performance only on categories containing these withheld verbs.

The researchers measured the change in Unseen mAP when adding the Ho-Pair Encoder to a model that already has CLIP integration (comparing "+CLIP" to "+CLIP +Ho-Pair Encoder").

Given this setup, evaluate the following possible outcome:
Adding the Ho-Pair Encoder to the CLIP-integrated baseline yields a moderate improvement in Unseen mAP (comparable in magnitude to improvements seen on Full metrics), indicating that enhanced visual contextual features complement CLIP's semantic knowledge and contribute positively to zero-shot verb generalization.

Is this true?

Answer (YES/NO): YES